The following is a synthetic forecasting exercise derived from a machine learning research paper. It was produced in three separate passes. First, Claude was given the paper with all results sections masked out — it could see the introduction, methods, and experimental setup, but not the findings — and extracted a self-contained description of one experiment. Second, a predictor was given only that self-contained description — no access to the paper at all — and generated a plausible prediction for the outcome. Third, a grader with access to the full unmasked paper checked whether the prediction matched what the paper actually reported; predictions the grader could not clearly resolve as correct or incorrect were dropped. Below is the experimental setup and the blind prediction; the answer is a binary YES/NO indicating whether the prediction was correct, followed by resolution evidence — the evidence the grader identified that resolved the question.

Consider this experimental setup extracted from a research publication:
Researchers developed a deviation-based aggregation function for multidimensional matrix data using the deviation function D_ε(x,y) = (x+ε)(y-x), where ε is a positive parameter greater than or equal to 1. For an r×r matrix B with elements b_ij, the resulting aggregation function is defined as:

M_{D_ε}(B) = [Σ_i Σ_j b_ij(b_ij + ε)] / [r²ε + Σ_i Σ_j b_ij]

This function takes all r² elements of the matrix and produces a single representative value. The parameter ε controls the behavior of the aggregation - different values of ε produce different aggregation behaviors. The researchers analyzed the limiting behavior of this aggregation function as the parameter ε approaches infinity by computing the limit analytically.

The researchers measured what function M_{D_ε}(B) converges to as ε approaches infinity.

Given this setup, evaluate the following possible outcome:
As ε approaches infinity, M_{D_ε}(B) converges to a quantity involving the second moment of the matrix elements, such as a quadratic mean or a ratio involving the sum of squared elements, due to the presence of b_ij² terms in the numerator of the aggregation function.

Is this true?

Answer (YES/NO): NO